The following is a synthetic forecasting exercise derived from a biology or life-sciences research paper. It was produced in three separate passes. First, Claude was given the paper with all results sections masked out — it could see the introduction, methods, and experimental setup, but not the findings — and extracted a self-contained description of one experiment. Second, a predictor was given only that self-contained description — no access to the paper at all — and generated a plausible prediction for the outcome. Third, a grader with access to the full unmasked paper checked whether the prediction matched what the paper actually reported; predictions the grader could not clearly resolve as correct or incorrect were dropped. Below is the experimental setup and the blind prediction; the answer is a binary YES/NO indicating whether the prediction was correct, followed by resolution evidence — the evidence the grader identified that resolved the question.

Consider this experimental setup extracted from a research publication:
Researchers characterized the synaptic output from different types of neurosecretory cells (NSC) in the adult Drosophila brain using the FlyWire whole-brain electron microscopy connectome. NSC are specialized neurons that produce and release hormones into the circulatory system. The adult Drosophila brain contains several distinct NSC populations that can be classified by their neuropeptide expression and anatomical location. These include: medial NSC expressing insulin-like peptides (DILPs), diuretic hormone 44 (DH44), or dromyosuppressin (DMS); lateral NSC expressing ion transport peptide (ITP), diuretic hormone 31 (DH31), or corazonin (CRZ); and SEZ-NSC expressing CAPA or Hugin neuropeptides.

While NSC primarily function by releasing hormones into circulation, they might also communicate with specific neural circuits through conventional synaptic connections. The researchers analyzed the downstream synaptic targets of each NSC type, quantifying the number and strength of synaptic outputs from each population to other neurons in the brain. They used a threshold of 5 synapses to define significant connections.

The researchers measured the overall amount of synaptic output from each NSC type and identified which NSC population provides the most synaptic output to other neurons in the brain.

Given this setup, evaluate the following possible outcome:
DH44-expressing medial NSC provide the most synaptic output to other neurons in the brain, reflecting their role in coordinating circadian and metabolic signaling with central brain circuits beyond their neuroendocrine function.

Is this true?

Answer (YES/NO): NO